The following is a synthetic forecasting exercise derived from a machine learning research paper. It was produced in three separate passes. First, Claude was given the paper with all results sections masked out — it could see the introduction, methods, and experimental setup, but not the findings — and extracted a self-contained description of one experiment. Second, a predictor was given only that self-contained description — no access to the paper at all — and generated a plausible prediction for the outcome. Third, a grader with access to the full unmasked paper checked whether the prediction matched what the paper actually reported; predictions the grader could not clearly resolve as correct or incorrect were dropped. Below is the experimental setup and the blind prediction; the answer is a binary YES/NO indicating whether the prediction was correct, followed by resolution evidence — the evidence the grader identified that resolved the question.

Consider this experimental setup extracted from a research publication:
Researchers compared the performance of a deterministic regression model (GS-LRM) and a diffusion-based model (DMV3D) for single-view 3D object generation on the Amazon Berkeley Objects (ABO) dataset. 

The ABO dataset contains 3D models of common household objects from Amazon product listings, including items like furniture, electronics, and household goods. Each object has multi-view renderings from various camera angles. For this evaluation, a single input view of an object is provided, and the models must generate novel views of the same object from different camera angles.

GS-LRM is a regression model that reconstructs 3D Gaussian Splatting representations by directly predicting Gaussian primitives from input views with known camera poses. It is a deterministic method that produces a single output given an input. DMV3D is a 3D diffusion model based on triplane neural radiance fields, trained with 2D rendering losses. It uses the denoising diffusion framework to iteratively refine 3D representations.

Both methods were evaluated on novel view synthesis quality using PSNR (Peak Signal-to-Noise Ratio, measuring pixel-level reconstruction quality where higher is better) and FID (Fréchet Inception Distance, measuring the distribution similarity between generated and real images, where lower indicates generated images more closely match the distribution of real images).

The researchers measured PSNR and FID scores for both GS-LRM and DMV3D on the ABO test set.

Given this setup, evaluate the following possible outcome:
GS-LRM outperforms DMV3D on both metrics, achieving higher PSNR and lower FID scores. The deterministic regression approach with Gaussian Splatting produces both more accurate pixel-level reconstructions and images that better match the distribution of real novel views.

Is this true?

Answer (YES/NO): NO